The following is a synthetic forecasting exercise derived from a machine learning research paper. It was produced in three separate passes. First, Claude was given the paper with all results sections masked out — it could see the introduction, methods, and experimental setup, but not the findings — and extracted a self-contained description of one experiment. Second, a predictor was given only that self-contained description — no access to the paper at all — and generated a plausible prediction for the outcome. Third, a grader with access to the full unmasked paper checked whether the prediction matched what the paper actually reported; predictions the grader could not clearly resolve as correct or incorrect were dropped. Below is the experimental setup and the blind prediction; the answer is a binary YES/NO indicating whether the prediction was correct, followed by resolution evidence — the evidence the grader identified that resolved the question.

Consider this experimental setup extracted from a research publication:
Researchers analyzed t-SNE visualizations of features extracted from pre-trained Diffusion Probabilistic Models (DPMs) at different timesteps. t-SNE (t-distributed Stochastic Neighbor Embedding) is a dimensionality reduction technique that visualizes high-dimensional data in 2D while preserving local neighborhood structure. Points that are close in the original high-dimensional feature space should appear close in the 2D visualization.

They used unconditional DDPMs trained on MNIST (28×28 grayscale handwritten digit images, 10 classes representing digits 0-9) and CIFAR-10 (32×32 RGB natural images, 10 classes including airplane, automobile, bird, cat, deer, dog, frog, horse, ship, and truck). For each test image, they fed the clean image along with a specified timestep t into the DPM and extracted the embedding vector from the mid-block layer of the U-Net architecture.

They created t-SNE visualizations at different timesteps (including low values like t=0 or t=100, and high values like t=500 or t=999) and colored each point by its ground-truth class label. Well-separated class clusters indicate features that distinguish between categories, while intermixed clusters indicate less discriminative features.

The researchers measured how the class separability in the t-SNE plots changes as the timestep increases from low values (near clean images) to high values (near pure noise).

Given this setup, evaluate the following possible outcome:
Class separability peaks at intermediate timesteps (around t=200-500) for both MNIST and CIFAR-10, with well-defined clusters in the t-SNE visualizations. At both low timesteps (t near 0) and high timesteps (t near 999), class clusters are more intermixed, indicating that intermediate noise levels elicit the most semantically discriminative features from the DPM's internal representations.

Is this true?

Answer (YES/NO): NO